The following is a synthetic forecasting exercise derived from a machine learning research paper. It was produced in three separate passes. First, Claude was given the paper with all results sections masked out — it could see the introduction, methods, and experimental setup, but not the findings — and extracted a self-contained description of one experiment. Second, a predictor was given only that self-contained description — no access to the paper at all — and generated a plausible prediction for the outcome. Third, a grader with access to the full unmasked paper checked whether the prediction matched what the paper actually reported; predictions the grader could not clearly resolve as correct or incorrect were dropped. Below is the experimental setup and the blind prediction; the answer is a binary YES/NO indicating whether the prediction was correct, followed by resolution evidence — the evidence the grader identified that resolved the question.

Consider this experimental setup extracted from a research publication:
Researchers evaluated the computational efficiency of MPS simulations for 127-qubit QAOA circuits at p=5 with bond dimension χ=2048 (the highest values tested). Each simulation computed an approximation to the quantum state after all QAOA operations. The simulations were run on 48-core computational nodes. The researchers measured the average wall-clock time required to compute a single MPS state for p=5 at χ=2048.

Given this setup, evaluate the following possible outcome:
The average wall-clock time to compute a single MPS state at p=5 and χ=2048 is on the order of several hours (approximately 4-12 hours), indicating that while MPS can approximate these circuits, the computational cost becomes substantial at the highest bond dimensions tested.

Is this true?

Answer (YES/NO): NO